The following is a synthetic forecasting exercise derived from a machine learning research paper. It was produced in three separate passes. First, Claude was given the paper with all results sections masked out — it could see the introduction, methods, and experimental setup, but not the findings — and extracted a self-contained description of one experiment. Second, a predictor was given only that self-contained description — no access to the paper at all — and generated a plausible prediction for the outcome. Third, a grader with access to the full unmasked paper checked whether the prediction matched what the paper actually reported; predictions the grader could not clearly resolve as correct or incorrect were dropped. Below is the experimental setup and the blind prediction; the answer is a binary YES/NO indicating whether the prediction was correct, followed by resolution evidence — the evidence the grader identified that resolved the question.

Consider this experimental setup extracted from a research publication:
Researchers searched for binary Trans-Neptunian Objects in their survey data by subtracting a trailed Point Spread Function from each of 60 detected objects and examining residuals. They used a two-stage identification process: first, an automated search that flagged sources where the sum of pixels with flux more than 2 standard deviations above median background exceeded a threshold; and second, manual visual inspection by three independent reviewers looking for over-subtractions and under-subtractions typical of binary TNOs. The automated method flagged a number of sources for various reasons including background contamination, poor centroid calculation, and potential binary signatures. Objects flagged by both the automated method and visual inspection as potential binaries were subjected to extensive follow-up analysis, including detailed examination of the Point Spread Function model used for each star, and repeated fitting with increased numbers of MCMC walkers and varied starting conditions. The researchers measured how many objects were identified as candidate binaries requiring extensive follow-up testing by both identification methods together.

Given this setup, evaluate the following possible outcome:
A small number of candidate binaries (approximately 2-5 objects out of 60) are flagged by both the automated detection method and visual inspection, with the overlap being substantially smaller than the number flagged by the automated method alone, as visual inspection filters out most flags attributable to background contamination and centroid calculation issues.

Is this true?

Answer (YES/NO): NO